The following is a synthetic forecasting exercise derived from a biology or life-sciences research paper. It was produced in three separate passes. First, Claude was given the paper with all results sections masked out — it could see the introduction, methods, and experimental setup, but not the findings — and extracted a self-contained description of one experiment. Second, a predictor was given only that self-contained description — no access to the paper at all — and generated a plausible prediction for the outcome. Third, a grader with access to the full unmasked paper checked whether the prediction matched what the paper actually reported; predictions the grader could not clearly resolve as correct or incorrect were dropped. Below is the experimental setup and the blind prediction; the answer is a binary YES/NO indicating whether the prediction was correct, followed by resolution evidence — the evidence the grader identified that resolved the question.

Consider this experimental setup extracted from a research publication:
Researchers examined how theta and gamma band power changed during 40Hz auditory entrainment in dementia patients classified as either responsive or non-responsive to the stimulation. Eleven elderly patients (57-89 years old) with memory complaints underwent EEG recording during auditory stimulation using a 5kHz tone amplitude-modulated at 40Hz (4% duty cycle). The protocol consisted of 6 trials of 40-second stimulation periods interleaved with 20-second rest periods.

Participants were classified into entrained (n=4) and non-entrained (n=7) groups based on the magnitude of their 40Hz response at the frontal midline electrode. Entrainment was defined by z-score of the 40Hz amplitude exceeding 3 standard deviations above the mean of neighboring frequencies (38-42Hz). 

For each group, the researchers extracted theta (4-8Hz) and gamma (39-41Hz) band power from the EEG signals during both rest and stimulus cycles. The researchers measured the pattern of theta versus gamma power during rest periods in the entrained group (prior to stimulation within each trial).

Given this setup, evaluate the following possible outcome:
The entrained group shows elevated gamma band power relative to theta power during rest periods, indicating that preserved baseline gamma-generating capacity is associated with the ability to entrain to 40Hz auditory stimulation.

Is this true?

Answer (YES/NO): NO